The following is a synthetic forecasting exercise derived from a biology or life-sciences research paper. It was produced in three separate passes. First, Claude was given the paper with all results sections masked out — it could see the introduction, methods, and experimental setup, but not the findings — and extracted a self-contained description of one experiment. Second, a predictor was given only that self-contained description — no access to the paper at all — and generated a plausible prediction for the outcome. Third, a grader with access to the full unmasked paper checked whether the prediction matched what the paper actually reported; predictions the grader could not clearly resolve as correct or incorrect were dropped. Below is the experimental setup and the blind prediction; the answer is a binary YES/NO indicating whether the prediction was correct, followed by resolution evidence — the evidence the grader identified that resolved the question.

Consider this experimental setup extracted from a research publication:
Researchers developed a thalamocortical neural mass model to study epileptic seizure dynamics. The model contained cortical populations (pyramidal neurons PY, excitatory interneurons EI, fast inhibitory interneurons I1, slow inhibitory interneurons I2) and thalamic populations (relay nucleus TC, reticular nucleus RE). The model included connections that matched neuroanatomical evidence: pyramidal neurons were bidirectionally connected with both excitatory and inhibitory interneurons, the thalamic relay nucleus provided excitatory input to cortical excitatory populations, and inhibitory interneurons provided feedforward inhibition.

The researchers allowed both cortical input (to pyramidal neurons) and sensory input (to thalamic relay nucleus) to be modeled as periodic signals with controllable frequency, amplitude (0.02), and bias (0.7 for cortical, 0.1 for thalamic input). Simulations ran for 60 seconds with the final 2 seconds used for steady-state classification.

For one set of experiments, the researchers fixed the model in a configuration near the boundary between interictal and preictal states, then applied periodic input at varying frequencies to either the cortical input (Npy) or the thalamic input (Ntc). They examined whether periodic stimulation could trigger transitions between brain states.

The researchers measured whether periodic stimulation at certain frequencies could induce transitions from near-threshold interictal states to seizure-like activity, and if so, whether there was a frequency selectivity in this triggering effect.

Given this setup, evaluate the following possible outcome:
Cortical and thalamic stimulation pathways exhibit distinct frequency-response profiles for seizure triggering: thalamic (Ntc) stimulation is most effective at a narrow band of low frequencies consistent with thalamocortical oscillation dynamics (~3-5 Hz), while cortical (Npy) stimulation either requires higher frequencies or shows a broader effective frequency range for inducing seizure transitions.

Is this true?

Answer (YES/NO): NO